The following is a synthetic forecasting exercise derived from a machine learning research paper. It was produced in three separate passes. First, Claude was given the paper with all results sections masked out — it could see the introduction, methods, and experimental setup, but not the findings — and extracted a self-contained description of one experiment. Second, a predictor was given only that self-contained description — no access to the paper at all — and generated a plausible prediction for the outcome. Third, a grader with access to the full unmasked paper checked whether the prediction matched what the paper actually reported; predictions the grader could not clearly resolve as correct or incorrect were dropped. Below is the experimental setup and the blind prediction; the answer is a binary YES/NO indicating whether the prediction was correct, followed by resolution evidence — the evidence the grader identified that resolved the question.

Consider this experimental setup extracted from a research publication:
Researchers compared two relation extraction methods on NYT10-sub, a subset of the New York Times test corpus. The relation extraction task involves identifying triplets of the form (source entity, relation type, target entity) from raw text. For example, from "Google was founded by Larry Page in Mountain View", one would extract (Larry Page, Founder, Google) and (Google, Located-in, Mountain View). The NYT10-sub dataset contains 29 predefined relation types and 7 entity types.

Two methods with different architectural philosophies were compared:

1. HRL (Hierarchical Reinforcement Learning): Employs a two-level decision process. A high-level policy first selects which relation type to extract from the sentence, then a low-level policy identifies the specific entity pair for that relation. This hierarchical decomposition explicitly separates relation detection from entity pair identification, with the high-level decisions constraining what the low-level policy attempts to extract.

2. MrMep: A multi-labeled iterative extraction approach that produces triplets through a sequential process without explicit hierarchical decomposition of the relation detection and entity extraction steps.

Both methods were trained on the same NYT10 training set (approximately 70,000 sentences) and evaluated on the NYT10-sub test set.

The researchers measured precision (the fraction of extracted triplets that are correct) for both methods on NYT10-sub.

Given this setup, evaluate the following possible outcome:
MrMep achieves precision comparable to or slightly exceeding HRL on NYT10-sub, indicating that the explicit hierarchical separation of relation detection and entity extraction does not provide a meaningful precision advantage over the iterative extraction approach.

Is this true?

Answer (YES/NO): YES